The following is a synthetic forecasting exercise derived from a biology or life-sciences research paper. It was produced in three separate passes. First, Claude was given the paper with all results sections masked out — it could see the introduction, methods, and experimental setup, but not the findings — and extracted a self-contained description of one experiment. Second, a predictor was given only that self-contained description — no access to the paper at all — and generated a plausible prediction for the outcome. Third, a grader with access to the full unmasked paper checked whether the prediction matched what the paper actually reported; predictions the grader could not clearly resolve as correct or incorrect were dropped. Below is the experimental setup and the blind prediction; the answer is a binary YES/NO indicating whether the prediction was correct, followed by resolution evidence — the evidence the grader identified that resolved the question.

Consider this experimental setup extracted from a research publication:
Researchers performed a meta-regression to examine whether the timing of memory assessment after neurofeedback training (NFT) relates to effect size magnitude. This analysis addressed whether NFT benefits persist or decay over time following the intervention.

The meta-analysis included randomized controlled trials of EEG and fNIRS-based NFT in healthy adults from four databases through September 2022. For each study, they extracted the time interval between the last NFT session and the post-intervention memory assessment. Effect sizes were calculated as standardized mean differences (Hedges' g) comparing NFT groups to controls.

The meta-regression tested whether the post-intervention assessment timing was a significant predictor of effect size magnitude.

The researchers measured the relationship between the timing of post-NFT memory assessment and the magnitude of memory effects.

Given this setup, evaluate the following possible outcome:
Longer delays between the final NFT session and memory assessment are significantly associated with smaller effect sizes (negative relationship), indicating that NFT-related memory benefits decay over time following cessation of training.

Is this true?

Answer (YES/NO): NO